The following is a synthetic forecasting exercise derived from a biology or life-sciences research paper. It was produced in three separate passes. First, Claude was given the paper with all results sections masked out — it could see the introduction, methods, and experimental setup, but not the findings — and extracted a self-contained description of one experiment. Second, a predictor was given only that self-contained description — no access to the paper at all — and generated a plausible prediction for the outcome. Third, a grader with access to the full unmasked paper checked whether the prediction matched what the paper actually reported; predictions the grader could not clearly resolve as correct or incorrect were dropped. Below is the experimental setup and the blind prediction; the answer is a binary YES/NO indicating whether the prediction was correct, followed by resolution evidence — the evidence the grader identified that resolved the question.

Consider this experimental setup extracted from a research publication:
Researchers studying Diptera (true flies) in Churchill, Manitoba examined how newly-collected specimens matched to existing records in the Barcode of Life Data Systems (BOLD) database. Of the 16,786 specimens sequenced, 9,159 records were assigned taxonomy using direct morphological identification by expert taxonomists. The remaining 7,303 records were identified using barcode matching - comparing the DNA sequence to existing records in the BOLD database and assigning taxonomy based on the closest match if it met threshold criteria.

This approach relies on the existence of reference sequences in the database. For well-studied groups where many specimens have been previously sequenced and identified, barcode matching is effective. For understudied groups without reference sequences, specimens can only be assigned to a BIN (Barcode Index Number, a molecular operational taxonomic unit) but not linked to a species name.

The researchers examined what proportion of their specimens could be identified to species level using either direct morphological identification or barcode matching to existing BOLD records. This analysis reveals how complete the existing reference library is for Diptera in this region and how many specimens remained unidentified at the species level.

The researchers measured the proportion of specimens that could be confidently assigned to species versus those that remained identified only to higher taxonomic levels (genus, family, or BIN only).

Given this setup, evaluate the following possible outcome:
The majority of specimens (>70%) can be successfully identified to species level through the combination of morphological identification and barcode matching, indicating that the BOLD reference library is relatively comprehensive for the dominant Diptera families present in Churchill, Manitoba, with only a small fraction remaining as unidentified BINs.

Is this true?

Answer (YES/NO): YES